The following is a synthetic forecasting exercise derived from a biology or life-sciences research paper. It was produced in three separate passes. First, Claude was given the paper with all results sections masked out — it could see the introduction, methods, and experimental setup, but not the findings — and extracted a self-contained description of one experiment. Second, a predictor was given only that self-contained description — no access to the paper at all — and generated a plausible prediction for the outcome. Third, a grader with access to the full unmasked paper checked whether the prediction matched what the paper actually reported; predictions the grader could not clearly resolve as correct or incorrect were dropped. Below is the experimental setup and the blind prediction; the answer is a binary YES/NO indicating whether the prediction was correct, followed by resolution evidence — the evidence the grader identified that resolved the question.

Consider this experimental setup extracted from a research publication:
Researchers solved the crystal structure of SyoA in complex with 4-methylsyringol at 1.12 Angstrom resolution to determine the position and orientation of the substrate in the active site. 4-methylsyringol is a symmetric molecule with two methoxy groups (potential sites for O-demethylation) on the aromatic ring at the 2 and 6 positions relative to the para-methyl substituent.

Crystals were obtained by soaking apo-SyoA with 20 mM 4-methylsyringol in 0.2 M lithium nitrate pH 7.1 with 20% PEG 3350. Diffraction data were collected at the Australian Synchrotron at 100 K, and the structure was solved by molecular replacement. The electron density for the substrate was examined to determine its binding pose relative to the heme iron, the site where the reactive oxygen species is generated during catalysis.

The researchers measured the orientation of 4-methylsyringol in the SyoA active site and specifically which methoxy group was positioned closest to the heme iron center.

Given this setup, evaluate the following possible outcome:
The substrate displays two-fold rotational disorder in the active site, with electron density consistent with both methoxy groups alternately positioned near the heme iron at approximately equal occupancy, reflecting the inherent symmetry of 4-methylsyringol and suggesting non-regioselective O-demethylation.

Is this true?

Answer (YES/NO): NO